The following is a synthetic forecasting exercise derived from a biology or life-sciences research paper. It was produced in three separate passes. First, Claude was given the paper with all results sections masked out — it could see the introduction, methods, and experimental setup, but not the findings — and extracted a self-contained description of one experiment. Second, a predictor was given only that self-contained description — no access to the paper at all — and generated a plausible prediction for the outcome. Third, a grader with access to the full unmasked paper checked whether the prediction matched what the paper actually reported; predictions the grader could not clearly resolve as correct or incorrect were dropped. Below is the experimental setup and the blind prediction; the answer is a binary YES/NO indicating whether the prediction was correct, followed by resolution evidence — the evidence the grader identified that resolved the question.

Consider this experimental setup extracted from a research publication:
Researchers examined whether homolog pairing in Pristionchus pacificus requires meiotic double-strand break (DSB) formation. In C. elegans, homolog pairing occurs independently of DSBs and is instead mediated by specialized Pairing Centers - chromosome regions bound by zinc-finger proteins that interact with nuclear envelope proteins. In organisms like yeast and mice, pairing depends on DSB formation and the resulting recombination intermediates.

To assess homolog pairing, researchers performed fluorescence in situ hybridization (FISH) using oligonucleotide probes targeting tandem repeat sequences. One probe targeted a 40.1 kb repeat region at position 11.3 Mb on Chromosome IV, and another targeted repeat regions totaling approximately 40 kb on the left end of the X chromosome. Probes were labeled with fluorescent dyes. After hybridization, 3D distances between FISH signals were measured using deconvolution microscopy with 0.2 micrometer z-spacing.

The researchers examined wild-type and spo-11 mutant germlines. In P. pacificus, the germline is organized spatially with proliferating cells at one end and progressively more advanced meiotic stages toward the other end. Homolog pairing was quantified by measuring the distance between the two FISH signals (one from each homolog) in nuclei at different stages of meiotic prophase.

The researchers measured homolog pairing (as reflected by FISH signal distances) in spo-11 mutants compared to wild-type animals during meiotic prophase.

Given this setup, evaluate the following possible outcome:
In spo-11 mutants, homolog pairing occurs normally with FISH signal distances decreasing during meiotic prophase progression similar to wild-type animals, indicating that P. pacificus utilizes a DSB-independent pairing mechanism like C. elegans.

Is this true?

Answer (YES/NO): NO